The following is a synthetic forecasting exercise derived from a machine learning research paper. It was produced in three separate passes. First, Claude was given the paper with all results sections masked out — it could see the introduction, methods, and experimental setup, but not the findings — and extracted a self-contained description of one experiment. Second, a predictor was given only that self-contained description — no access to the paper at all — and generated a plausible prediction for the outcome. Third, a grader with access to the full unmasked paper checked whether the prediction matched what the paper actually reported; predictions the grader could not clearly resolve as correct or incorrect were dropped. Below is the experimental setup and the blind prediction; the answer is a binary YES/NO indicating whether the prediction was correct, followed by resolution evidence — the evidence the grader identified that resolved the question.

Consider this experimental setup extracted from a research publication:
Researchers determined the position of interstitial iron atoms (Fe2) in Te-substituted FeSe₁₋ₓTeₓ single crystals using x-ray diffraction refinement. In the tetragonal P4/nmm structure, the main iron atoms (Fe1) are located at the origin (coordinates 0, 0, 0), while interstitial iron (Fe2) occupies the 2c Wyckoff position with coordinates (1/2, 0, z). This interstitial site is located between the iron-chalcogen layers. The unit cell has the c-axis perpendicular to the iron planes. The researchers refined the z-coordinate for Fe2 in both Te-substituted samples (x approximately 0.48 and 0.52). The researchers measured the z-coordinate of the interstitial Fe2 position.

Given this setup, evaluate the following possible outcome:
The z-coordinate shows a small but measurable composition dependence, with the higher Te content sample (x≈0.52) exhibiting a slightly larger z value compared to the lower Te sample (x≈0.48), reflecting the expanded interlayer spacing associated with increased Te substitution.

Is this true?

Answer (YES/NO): NO